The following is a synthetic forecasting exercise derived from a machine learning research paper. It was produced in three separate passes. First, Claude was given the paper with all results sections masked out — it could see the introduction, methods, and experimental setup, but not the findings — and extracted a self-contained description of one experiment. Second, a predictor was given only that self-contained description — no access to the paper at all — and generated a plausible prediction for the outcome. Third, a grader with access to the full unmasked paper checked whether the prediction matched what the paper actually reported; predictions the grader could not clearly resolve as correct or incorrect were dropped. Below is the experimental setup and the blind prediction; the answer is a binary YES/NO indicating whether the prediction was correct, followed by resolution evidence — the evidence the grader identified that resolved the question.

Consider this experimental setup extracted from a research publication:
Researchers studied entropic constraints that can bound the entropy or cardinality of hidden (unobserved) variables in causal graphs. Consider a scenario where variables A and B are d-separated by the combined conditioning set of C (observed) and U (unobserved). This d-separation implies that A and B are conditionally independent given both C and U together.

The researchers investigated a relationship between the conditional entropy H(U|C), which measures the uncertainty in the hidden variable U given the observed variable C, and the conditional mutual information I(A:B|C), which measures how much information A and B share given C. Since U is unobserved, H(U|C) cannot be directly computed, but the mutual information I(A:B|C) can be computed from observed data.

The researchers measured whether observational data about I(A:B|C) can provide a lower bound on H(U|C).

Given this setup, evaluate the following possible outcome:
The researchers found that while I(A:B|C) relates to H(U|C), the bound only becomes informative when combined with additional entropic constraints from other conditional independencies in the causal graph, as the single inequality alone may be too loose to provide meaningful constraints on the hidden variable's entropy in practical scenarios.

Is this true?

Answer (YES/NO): NO